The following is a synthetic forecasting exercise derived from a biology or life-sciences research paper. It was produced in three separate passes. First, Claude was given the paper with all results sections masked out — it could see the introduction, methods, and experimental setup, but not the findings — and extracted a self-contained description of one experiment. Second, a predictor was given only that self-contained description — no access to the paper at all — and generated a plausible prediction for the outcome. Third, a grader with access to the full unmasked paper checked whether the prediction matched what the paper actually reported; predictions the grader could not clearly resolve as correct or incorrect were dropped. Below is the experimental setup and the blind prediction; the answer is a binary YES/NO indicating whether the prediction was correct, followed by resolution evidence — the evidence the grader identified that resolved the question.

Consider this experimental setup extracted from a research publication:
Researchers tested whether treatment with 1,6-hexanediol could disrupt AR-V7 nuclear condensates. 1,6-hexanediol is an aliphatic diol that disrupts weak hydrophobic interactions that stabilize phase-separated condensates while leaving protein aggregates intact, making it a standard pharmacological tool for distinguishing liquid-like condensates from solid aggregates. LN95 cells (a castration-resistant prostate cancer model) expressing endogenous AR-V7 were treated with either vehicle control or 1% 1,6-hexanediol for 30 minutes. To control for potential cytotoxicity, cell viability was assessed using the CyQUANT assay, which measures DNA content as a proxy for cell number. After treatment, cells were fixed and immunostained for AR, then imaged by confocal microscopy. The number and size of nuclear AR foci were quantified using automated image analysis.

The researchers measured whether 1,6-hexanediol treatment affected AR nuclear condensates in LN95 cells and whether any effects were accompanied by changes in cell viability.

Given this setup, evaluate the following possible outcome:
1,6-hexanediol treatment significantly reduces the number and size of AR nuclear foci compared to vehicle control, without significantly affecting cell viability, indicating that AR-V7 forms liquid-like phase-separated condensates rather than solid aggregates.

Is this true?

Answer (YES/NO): YES